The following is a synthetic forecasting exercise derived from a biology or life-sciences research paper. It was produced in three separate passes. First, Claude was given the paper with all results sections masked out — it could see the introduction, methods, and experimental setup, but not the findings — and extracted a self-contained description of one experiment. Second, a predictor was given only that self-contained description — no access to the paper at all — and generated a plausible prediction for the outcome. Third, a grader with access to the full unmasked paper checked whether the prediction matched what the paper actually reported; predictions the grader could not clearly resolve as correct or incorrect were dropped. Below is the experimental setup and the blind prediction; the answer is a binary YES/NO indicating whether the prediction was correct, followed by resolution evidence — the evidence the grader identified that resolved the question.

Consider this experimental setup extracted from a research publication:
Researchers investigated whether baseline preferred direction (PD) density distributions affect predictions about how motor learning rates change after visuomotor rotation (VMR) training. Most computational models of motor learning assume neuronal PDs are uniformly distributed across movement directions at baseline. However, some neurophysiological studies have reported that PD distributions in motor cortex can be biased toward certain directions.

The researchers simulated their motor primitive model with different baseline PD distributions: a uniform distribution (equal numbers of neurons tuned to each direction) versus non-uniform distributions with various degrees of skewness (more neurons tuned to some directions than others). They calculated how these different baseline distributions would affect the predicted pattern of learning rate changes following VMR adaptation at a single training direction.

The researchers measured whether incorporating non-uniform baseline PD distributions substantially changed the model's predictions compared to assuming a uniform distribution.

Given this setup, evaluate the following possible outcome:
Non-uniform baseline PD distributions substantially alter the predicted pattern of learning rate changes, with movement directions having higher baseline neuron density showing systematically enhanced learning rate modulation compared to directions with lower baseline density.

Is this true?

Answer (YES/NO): NO